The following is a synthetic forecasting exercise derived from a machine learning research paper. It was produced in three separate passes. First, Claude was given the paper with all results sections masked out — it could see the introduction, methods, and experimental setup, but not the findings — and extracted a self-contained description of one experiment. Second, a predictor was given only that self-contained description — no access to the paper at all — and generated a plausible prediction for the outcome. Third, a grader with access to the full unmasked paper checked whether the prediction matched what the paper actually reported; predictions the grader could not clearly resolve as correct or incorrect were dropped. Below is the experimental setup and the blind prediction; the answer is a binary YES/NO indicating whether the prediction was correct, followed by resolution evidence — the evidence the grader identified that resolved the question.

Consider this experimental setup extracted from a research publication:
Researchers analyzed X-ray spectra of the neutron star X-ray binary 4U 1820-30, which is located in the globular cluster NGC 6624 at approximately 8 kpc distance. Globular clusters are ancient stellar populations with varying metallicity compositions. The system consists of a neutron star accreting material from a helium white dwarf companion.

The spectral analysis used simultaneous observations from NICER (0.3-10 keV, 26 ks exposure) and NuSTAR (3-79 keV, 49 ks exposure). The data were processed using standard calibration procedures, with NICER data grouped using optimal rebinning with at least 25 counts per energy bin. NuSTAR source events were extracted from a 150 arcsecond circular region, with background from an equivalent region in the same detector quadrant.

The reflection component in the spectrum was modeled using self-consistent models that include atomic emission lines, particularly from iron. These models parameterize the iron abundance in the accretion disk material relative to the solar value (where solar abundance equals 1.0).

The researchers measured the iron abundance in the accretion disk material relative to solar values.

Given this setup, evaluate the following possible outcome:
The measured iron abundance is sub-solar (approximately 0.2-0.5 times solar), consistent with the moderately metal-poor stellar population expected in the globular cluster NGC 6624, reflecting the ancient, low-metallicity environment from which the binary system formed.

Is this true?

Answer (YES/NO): YES